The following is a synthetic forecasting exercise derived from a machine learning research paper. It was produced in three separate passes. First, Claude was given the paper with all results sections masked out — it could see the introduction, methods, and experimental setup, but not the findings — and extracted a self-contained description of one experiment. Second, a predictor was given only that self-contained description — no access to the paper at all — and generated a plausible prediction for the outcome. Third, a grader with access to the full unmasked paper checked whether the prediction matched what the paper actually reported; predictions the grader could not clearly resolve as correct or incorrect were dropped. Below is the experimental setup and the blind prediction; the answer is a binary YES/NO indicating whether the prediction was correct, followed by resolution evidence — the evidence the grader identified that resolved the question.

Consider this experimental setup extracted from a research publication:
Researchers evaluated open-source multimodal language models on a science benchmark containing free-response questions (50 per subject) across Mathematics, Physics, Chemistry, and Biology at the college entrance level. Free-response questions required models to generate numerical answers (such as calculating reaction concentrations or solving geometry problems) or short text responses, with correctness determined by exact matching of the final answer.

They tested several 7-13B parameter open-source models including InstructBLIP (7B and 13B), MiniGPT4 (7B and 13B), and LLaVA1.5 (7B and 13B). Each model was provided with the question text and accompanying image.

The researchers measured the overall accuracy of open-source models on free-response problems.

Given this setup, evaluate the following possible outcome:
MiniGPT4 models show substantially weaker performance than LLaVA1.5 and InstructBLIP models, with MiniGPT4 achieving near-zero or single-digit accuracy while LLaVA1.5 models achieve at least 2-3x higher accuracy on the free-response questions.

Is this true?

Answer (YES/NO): NO